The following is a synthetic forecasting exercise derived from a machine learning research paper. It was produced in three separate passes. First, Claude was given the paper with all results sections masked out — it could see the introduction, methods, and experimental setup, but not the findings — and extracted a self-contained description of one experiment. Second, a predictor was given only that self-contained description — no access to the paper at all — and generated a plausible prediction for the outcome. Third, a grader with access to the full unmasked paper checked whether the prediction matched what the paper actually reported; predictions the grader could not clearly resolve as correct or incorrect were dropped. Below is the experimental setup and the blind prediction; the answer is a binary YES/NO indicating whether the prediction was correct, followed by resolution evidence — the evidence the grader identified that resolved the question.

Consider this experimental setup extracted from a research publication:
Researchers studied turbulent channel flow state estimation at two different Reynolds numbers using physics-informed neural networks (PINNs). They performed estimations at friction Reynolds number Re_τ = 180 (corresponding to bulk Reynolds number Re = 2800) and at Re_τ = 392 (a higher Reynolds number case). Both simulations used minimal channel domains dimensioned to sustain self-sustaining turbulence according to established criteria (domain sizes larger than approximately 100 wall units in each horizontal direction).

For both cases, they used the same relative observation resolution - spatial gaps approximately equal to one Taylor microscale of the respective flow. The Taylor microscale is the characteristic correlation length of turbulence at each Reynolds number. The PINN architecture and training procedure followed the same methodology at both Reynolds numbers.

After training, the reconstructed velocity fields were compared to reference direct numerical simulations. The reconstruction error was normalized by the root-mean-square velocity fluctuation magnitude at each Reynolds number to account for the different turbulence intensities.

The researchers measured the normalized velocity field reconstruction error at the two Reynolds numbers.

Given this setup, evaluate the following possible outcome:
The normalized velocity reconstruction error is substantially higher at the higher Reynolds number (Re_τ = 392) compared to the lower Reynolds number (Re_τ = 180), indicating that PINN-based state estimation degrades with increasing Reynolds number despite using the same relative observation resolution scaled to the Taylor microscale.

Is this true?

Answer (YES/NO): NO